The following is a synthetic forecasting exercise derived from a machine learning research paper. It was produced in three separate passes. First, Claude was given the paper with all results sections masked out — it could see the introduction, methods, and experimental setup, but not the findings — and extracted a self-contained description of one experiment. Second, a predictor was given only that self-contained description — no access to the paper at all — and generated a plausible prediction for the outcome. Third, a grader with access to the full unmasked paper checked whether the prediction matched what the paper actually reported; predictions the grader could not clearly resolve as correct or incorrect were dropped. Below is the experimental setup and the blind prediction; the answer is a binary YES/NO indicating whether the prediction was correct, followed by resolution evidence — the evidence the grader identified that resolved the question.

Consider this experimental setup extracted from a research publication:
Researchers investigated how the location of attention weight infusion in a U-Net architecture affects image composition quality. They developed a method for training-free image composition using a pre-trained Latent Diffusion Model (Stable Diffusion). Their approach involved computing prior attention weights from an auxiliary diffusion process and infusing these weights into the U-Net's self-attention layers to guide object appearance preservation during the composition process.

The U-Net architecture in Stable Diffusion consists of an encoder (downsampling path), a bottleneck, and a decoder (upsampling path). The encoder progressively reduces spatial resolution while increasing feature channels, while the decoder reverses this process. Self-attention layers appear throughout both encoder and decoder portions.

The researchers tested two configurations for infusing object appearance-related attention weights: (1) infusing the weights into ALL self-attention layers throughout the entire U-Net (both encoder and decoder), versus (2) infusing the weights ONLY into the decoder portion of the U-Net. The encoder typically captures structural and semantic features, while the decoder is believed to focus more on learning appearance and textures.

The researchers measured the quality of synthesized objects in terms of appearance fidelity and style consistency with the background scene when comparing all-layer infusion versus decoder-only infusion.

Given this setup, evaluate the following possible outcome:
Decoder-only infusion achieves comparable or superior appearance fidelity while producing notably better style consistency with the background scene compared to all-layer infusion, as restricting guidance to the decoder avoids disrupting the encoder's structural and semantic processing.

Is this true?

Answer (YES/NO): NO